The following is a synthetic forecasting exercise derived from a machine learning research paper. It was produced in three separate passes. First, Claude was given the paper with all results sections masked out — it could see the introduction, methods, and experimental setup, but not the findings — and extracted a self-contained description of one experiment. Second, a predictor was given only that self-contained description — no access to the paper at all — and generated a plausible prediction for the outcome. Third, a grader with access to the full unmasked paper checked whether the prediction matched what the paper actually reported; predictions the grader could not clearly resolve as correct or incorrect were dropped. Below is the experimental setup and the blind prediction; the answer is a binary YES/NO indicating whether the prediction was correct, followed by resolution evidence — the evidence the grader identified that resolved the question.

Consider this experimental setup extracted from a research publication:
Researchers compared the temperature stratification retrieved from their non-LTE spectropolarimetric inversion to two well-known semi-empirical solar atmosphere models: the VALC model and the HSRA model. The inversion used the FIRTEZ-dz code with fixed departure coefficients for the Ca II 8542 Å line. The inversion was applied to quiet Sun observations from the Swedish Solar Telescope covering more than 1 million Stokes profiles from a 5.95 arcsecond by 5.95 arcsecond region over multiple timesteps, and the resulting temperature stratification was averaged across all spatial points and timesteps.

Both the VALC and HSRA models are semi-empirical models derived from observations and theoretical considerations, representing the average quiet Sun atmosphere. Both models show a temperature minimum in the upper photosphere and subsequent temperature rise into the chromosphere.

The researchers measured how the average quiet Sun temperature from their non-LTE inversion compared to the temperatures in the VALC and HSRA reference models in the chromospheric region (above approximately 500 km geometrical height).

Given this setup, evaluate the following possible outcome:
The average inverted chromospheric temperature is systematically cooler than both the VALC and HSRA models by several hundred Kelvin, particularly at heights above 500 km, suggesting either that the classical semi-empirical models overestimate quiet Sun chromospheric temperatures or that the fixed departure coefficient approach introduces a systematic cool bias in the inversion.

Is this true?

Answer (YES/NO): YES